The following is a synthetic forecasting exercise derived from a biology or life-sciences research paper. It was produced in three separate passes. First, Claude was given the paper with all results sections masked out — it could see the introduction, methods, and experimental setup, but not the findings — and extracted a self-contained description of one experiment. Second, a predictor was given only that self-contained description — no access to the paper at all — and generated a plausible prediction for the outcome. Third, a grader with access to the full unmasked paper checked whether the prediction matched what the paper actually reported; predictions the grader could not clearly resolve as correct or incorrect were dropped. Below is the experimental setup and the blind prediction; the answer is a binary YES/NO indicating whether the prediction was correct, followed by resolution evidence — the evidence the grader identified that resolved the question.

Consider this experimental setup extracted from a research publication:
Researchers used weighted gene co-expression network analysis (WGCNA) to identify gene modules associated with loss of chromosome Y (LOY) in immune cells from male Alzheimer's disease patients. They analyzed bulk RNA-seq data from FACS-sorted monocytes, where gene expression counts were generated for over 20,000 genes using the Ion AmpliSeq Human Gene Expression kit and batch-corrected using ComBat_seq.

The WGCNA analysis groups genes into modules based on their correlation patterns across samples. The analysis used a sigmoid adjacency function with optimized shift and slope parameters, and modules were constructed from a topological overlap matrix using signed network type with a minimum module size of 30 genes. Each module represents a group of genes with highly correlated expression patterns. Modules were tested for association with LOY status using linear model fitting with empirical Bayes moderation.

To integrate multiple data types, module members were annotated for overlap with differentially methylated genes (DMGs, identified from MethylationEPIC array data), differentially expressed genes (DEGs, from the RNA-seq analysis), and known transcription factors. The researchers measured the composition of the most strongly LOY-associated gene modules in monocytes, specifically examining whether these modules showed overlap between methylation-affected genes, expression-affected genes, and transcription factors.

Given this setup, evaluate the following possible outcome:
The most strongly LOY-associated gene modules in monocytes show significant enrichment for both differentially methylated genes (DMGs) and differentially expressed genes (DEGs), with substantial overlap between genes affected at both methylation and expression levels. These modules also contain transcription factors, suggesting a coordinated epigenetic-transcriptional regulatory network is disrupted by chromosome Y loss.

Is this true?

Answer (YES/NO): YES